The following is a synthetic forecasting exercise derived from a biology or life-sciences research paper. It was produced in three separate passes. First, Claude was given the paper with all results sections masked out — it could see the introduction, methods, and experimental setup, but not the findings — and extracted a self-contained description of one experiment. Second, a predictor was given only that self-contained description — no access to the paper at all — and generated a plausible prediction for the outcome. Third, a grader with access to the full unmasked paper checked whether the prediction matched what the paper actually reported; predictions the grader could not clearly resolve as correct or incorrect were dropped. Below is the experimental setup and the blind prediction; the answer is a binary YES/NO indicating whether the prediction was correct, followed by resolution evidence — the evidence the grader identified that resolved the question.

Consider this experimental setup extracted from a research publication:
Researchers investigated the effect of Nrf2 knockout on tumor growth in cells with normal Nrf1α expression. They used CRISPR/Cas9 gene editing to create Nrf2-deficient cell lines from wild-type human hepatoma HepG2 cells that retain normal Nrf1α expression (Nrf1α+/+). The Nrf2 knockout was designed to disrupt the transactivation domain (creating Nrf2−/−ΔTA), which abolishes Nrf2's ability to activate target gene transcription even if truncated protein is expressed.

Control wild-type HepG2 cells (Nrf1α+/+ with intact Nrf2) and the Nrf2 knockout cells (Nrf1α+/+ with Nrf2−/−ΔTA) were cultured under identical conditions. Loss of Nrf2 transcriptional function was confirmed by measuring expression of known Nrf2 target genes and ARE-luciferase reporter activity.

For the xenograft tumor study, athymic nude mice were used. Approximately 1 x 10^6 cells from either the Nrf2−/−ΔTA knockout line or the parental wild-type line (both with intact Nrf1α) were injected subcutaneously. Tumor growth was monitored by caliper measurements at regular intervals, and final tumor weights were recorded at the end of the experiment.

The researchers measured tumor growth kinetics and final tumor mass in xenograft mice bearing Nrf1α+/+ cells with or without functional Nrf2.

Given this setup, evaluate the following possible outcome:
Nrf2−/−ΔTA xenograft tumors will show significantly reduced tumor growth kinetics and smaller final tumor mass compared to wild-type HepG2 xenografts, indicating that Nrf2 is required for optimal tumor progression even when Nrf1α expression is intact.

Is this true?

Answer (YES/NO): YES